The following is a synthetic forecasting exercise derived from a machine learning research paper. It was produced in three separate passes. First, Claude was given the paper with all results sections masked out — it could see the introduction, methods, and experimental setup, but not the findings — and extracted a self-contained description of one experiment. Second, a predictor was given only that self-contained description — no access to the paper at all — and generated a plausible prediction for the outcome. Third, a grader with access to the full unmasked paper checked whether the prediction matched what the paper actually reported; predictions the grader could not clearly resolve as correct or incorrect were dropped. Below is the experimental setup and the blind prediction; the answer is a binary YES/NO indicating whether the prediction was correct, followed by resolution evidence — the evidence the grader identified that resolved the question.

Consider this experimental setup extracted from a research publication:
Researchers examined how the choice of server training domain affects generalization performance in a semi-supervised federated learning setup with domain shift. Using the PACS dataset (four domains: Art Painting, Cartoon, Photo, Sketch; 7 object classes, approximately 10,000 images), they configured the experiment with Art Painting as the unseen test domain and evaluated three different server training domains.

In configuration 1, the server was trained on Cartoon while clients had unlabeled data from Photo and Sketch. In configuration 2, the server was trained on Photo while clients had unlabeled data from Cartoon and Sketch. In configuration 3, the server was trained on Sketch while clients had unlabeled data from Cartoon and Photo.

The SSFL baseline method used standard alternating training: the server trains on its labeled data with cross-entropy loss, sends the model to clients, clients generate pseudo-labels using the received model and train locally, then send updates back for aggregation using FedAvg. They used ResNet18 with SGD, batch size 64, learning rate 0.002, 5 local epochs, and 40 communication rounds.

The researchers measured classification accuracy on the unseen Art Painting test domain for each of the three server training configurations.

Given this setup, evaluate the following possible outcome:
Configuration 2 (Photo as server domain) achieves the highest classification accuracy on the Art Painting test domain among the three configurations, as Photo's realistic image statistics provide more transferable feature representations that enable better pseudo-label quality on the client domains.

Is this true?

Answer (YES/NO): NO